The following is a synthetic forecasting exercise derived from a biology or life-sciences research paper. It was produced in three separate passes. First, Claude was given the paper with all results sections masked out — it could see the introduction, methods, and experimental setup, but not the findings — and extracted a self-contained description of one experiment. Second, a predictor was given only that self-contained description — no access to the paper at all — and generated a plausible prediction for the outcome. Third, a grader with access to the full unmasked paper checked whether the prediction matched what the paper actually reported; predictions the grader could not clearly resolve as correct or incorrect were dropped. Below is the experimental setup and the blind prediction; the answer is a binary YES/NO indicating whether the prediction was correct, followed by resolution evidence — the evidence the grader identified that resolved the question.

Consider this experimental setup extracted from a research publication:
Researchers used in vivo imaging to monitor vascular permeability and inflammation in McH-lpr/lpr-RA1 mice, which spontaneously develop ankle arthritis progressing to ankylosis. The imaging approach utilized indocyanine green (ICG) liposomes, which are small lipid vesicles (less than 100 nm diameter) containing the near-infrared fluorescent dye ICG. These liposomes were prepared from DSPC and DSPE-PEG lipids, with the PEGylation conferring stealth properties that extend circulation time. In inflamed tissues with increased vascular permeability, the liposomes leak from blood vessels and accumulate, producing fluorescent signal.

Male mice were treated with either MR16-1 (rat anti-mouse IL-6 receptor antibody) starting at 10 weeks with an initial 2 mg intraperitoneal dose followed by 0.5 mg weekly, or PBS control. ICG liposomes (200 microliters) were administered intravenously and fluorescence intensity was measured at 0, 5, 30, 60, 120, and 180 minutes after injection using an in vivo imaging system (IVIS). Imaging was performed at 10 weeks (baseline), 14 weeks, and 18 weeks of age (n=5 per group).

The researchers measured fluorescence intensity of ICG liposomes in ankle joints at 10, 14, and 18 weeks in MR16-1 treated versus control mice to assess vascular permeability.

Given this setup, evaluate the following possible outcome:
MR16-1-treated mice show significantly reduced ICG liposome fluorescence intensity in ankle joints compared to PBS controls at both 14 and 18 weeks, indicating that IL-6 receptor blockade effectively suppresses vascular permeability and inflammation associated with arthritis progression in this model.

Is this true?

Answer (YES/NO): NO